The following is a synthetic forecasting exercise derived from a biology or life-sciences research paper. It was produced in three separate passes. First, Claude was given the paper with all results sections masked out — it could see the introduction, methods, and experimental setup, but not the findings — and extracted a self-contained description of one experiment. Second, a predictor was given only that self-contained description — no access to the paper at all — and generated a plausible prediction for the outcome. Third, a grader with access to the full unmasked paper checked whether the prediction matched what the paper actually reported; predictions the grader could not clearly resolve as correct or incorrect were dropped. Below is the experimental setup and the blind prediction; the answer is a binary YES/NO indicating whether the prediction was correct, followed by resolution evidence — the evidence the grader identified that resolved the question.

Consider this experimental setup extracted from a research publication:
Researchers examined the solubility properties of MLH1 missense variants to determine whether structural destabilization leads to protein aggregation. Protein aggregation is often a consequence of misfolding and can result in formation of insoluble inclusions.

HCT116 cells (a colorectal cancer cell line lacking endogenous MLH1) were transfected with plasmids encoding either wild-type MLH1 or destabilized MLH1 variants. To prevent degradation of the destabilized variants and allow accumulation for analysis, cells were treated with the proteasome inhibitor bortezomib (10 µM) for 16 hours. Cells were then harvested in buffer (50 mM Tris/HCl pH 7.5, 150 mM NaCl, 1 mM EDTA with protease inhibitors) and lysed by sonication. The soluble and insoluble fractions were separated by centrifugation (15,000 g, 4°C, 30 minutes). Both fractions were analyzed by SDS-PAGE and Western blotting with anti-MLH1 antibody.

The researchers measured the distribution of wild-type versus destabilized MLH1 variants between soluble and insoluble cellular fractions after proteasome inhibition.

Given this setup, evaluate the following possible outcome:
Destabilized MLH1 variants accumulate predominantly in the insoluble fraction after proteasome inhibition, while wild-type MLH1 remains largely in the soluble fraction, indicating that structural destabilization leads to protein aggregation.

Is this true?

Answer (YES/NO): YES